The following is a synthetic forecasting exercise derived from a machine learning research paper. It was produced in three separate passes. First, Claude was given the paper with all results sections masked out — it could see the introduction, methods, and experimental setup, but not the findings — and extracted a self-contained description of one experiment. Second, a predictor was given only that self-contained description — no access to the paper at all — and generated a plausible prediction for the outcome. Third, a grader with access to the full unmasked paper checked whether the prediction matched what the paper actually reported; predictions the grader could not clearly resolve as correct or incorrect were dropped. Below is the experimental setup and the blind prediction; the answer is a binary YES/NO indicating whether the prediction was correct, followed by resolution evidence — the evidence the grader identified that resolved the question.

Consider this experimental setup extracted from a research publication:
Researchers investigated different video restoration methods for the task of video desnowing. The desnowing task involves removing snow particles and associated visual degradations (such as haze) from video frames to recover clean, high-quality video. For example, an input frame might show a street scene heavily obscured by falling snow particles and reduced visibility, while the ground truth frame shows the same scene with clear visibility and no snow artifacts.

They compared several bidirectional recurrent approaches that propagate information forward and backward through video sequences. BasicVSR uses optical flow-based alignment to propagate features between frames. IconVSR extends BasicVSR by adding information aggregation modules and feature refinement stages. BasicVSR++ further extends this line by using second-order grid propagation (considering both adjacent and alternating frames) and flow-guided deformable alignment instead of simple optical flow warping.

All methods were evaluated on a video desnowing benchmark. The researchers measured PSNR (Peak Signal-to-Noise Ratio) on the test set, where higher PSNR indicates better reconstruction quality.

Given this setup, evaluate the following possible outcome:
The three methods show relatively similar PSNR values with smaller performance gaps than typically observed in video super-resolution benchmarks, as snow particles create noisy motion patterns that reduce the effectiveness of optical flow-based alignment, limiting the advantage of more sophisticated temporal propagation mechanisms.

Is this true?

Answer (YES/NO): YES